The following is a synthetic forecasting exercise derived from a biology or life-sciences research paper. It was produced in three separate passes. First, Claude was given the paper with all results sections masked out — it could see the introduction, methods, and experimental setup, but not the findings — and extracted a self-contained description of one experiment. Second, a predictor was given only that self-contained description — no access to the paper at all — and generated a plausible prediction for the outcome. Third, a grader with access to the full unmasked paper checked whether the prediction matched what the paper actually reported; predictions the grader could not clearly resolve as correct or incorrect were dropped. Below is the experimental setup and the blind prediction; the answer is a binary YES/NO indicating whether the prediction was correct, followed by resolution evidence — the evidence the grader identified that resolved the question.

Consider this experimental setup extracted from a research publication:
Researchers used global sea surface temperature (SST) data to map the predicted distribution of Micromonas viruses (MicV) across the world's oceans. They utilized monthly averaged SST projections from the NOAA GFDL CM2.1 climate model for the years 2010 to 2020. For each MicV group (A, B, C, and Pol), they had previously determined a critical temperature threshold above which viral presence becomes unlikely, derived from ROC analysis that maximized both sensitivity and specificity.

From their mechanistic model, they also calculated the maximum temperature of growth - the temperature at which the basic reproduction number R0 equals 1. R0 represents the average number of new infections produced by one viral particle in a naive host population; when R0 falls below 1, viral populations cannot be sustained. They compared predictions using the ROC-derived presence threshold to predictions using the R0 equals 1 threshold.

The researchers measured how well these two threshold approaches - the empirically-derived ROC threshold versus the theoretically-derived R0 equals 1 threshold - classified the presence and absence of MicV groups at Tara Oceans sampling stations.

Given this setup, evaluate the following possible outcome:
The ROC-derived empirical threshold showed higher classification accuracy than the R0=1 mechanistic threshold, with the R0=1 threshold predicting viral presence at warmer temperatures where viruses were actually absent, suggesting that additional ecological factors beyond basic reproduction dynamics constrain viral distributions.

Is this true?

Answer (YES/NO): YES